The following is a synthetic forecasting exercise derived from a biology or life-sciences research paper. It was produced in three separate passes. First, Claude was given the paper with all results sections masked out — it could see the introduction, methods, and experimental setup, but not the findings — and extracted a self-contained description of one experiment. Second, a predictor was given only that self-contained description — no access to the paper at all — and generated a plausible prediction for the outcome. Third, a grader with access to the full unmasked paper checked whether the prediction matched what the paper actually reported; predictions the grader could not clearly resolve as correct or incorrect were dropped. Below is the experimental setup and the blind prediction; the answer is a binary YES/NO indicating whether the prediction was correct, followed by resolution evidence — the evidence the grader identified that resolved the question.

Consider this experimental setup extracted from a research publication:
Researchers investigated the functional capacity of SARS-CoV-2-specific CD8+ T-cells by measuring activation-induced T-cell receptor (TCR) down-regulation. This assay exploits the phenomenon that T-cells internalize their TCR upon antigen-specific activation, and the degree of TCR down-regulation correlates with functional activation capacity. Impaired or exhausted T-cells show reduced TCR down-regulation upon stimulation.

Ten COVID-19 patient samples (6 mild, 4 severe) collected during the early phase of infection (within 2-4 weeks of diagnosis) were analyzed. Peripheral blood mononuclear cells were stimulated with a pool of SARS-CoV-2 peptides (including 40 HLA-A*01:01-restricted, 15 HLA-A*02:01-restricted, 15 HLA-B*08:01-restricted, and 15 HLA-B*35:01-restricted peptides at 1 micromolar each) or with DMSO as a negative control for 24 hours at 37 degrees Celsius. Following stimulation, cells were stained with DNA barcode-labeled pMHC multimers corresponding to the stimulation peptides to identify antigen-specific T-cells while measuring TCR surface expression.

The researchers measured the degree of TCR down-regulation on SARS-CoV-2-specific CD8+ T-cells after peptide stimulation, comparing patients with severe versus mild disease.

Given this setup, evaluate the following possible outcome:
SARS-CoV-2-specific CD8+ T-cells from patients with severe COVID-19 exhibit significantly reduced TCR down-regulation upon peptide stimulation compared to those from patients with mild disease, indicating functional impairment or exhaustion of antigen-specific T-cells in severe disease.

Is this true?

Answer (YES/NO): YES